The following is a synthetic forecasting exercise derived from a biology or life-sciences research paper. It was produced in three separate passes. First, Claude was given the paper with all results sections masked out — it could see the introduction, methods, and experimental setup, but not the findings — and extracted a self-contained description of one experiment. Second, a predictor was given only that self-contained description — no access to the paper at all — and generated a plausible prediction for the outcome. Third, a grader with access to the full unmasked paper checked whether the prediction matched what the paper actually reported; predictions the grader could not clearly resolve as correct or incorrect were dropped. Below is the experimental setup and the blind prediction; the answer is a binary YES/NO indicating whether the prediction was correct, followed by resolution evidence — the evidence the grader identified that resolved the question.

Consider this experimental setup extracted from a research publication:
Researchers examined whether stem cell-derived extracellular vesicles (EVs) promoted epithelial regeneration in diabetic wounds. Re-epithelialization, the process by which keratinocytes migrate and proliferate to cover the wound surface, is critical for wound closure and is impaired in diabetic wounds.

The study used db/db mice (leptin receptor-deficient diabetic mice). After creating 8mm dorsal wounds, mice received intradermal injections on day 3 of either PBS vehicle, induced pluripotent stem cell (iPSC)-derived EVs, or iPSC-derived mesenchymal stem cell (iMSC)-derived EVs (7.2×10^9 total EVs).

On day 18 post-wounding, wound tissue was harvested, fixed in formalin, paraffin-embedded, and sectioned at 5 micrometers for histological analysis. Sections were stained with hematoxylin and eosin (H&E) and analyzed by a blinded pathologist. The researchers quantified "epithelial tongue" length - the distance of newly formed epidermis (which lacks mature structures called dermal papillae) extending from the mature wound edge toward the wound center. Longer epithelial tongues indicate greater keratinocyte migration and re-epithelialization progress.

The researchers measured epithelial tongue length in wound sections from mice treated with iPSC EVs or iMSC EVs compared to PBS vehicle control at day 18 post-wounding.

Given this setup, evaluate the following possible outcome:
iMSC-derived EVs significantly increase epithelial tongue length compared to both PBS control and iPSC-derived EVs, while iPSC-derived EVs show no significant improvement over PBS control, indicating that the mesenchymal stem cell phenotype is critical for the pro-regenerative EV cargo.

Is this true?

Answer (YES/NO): NO